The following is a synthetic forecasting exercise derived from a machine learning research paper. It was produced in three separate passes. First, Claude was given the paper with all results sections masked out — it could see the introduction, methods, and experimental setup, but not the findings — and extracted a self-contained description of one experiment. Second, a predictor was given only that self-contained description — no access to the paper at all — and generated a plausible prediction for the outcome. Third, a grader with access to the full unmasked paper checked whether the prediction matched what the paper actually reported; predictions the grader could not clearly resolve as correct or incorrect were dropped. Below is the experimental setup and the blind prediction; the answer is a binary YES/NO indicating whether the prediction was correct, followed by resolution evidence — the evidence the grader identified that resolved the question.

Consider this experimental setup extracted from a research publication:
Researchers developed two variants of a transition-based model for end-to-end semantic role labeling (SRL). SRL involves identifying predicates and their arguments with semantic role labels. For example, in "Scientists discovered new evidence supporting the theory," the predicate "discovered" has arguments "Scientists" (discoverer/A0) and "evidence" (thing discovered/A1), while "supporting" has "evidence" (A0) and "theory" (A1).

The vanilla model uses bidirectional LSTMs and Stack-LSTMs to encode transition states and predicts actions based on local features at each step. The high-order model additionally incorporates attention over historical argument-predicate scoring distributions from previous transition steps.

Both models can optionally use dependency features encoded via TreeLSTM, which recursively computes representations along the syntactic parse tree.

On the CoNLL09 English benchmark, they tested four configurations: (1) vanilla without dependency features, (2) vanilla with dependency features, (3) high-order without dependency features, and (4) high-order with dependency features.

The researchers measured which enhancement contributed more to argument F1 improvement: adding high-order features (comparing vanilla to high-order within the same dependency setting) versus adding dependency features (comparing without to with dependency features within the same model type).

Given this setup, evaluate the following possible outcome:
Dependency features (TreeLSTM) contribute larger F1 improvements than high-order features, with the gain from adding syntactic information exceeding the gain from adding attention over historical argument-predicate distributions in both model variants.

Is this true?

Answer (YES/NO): NO